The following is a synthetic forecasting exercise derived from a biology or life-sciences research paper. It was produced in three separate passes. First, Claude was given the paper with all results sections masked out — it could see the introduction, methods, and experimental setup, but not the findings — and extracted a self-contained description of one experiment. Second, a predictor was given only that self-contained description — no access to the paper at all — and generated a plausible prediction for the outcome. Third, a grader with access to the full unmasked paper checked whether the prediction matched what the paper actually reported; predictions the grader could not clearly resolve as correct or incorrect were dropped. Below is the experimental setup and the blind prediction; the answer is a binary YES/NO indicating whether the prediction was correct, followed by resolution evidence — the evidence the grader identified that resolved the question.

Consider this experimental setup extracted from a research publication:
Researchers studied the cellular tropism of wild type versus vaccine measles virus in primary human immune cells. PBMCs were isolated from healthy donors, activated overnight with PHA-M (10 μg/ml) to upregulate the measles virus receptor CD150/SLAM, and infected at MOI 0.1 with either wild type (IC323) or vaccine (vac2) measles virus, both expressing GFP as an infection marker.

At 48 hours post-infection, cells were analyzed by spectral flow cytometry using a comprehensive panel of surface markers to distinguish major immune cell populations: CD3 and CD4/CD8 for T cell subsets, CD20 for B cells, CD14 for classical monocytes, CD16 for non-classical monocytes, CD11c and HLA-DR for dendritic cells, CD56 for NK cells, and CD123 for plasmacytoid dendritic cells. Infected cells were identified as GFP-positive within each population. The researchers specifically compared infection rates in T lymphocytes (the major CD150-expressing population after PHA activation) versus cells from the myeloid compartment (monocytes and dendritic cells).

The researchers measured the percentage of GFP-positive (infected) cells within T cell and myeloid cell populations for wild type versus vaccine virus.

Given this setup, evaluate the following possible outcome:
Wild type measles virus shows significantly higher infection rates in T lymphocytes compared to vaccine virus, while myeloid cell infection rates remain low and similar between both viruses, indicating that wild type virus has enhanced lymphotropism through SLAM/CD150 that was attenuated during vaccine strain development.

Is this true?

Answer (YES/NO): NO